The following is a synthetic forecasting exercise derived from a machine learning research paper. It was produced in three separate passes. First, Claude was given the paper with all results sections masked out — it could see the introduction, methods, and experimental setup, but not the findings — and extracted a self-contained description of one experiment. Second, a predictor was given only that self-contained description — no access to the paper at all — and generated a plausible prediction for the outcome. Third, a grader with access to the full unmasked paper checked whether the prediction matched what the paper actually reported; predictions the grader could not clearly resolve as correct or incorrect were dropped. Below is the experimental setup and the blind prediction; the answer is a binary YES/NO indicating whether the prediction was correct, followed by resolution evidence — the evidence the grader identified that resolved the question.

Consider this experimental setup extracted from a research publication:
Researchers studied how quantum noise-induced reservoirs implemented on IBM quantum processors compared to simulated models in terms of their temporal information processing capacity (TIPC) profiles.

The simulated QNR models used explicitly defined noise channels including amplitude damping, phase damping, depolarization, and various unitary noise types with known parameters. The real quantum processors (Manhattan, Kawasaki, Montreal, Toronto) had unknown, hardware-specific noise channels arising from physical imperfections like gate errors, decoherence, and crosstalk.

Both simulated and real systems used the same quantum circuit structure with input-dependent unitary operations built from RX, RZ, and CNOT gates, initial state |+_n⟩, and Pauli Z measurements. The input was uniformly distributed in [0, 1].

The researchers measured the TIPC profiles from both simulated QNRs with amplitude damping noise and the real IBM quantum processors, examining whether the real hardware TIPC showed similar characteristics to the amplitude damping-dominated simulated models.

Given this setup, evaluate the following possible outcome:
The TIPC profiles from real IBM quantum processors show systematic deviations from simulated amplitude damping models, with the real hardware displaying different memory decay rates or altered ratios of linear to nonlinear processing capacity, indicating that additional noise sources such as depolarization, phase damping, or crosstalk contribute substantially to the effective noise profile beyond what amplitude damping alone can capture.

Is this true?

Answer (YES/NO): YES